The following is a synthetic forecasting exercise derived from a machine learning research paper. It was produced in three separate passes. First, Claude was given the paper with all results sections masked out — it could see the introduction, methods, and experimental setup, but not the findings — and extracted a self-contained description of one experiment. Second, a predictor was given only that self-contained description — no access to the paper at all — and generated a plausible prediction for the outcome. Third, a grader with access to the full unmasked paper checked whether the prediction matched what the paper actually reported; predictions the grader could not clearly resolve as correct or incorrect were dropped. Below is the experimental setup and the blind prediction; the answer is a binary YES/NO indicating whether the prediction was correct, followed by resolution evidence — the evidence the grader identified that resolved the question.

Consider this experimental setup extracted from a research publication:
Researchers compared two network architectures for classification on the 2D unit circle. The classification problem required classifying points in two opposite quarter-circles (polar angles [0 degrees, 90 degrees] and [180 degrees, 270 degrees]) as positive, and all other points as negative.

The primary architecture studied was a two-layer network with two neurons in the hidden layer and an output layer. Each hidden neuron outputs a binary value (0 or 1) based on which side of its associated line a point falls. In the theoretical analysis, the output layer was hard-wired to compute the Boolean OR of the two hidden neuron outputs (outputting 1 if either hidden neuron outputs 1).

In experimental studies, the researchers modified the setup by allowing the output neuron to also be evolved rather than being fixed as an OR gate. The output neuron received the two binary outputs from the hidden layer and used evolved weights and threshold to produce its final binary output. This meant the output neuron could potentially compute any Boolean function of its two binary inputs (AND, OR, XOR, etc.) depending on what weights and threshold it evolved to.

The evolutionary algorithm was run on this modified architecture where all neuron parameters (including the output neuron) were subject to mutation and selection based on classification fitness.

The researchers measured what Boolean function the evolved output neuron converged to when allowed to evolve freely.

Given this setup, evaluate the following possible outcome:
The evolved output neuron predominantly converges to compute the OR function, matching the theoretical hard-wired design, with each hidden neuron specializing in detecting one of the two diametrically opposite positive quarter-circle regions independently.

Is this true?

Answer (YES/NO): NO